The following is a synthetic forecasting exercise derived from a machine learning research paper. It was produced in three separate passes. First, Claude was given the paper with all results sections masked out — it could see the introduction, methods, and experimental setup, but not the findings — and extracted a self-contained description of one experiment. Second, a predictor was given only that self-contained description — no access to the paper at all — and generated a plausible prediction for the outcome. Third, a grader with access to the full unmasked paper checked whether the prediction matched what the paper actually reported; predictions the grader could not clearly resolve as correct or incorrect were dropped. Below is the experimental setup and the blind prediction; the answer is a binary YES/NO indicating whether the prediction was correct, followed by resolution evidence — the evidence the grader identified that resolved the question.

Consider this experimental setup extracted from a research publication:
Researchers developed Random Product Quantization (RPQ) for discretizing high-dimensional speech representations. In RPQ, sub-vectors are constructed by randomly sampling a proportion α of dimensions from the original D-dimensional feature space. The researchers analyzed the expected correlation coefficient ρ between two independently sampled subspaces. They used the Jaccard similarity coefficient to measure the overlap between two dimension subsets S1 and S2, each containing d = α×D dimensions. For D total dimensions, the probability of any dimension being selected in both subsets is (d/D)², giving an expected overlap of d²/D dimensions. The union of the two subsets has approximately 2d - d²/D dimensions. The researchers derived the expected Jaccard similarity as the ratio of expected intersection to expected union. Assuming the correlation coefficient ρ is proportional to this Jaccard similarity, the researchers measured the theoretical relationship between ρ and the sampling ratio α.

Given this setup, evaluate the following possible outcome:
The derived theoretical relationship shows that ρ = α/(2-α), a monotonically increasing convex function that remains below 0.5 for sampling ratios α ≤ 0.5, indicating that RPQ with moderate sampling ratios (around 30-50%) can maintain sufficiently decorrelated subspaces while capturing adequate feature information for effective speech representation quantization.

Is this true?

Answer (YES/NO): NO